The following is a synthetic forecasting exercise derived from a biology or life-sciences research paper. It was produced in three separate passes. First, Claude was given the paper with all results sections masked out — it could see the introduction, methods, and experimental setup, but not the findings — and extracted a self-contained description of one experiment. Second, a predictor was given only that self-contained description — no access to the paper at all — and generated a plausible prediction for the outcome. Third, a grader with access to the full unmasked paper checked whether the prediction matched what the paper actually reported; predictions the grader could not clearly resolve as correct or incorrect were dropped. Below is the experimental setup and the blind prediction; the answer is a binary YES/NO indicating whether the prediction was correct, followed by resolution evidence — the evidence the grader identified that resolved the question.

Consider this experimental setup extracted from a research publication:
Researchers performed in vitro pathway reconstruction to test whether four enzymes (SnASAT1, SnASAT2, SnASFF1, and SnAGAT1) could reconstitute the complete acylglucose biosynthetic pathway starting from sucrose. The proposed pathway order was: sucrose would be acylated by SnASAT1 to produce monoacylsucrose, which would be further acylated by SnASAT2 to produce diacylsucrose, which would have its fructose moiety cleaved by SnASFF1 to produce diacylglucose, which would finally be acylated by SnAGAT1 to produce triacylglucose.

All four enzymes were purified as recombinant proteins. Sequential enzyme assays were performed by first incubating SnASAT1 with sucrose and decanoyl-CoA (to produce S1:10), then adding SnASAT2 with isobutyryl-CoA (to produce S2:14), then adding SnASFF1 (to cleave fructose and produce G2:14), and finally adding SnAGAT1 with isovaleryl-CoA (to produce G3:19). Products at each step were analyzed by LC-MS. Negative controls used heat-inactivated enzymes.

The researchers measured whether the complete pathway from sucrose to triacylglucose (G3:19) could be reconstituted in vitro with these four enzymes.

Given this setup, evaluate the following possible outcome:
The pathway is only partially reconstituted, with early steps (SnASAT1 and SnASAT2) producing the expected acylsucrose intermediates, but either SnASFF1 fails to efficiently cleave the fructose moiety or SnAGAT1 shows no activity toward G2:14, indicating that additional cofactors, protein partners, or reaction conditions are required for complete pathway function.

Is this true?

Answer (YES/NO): NO